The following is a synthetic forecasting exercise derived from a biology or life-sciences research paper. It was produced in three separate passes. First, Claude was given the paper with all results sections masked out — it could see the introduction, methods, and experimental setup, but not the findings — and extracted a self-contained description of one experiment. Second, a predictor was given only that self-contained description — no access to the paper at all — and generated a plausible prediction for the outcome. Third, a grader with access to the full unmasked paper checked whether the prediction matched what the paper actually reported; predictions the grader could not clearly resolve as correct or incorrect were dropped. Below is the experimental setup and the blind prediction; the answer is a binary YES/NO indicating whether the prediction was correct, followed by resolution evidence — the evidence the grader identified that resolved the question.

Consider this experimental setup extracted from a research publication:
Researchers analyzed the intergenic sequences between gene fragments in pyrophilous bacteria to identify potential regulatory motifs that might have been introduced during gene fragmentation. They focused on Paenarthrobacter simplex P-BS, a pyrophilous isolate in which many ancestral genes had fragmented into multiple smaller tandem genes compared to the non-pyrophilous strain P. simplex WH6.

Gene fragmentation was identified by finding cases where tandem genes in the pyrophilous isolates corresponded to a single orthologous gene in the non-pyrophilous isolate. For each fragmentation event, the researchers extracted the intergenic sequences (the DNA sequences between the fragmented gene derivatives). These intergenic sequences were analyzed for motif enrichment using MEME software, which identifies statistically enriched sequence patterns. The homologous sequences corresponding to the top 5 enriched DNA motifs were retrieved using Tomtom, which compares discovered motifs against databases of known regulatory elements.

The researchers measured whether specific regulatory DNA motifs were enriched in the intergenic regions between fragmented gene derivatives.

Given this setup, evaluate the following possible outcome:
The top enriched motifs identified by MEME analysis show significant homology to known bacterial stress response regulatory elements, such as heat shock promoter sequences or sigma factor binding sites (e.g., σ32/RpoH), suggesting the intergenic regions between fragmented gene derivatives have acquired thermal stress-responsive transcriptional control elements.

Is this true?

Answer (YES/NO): NO